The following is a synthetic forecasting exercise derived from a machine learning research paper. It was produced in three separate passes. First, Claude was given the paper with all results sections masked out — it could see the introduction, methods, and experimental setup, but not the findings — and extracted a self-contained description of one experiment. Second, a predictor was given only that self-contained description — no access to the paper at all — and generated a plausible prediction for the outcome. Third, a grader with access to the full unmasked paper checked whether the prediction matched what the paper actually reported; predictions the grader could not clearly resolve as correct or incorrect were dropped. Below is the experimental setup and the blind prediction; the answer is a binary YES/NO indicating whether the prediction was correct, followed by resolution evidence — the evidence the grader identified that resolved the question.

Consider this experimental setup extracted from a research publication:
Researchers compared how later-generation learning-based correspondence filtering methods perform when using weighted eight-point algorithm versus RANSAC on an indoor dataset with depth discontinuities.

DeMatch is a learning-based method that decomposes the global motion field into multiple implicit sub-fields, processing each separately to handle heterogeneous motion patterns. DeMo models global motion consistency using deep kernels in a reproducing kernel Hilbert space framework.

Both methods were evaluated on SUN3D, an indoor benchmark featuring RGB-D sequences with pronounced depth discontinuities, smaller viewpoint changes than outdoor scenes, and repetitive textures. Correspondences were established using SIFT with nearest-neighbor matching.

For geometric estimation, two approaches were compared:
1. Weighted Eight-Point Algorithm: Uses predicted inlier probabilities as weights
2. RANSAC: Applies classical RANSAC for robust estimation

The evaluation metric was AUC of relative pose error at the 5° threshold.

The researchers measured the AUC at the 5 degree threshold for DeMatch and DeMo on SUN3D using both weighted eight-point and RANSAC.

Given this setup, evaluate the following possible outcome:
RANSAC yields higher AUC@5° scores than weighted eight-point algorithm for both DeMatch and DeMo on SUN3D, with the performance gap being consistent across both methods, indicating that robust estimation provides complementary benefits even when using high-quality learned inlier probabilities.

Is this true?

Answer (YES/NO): NO